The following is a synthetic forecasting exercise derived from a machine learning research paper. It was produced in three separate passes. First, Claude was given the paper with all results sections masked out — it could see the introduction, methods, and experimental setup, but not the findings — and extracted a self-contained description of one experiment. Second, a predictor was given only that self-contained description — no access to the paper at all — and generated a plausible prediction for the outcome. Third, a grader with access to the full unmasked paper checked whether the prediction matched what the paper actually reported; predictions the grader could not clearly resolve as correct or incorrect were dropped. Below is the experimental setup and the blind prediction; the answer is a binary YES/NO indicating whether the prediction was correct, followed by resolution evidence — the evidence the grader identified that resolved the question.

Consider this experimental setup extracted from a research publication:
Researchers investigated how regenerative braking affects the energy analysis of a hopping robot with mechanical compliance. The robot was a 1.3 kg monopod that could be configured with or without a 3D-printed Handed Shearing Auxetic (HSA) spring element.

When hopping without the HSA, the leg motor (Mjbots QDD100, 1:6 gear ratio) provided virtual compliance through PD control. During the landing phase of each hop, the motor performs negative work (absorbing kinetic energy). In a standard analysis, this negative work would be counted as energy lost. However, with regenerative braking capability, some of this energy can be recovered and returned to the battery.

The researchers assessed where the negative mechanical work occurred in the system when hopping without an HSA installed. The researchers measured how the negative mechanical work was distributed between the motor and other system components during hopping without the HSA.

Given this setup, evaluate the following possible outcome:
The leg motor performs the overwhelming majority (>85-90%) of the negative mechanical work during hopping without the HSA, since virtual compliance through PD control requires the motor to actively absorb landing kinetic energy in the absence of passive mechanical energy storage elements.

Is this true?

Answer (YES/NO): YES